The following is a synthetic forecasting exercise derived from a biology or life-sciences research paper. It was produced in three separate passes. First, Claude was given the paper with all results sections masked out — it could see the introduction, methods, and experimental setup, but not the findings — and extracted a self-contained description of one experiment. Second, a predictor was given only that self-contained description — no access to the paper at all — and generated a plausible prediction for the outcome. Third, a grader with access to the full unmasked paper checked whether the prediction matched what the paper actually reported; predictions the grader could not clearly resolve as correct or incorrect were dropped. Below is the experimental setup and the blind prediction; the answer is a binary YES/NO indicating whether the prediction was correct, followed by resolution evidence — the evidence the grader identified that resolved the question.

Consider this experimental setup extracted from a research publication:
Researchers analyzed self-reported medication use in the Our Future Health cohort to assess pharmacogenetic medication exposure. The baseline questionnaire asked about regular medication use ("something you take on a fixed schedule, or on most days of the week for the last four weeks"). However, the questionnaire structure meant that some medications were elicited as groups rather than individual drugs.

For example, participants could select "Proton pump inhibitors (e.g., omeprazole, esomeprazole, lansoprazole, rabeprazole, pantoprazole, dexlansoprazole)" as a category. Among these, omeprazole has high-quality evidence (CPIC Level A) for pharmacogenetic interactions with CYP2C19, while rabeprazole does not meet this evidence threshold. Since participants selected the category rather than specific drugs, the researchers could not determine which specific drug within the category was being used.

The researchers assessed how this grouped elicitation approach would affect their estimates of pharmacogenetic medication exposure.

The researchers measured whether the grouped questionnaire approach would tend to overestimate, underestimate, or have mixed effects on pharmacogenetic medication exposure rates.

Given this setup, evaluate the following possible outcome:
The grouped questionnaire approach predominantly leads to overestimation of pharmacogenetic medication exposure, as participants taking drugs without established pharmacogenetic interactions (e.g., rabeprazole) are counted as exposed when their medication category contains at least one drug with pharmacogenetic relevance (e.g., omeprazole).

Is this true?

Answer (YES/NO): NO